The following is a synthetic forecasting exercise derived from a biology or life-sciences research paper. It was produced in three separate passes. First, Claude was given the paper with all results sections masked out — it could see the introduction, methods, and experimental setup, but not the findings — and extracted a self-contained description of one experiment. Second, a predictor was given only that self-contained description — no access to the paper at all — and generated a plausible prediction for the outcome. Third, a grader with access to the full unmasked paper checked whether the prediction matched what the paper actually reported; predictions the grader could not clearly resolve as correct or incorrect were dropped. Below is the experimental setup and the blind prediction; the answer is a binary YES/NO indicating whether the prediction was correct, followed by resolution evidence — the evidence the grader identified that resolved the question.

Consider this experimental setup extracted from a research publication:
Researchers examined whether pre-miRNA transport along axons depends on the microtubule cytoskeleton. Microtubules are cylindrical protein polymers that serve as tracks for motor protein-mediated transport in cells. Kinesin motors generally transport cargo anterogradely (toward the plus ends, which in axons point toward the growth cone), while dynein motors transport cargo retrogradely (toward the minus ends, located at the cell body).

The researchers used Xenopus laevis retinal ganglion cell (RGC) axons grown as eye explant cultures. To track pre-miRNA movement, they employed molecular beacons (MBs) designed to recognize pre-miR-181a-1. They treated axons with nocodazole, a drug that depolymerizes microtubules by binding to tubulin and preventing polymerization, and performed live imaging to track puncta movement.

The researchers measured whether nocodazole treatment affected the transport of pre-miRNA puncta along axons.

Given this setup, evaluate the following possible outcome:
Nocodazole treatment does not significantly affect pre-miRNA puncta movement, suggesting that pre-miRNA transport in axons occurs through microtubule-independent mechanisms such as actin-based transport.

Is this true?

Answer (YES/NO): NO